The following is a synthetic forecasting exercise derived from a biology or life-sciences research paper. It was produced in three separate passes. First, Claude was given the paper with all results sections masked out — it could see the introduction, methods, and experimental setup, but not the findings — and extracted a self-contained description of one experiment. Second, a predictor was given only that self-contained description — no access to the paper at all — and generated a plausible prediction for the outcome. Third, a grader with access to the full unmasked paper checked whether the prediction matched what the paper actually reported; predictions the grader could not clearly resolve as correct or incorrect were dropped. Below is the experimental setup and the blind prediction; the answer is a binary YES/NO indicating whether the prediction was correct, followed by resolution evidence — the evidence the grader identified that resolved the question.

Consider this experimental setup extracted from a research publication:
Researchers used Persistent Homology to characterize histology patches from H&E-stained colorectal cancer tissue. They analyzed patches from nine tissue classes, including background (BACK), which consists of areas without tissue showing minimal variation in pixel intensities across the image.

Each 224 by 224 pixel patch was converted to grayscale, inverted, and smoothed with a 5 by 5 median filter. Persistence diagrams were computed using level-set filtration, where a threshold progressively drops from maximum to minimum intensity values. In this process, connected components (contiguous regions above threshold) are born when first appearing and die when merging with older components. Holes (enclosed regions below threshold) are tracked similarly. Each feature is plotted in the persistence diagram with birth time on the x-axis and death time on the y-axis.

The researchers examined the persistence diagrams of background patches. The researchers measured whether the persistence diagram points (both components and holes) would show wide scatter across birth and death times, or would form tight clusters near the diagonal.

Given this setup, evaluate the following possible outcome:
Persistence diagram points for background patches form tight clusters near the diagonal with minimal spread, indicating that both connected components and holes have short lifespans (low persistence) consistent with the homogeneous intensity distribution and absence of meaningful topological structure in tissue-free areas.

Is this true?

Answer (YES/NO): YES